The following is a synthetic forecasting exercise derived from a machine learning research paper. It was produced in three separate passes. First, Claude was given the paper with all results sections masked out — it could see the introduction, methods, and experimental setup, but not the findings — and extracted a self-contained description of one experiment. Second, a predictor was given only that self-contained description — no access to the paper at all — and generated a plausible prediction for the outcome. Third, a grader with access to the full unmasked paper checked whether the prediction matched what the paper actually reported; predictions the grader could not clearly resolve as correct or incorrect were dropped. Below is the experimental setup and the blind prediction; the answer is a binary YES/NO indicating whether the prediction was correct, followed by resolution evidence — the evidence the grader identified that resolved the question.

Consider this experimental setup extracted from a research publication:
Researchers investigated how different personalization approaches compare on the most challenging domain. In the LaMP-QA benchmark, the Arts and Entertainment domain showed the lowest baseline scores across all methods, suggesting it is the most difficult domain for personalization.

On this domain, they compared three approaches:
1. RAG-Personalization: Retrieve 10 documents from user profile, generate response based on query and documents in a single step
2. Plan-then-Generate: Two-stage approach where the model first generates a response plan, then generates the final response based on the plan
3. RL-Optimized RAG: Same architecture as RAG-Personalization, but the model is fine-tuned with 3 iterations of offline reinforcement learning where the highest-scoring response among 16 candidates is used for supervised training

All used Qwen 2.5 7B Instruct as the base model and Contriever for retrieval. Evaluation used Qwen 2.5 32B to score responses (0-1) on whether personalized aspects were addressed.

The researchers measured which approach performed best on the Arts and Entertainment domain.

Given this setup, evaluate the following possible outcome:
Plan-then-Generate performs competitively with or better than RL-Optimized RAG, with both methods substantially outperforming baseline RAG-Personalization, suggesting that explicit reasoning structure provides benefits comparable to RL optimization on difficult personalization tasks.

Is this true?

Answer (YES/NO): YES